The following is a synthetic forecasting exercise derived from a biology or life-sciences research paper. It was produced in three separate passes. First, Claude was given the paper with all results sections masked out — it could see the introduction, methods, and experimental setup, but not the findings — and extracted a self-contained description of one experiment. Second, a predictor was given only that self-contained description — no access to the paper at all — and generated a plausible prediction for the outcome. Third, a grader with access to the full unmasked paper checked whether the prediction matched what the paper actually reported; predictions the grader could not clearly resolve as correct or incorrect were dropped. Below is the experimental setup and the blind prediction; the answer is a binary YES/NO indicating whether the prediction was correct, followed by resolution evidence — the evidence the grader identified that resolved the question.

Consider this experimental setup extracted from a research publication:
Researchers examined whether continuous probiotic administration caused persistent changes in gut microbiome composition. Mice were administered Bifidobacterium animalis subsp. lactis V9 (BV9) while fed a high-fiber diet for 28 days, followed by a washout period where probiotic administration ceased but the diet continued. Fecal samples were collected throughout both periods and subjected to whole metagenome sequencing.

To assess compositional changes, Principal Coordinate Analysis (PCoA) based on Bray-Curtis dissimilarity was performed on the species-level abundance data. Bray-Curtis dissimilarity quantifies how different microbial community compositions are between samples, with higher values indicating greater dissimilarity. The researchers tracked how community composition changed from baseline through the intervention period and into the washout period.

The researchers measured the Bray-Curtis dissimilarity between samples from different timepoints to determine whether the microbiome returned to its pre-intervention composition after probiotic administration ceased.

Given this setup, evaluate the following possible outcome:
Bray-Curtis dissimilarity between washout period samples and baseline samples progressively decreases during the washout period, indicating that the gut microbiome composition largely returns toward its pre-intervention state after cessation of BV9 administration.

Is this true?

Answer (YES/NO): NO